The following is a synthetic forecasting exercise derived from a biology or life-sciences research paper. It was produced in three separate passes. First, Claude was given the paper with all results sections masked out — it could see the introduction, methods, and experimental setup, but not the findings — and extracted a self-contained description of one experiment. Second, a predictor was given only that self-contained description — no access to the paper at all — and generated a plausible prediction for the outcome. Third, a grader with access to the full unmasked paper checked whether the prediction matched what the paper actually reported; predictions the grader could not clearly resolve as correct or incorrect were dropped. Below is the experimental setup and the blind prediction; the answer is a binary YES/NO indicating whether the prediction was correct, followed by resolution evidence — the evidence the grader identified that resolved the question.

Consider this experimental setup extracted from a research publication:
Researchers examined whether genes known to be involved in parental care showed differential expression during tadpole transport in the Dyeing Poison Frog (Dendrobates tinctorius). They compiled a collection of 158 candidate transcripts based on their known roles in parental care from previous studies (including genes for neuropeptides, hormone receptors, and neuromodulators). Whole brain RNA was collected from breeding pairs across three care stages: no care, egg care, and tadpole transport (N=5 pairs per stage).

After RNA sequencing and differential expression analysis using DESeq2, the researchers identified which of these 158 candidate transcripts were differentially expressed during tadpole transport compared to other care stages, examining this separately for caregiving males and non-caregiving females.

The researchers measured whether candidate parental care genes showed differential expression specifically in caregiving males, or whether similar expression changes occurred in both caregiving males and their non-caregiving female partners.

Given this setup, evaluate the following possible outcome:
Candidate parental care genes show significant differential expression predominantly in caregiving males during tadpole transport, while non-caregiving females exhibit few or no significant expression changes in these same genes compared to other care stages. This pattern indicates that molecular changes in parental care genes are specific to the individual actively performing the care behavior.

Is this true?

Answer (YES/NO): NO